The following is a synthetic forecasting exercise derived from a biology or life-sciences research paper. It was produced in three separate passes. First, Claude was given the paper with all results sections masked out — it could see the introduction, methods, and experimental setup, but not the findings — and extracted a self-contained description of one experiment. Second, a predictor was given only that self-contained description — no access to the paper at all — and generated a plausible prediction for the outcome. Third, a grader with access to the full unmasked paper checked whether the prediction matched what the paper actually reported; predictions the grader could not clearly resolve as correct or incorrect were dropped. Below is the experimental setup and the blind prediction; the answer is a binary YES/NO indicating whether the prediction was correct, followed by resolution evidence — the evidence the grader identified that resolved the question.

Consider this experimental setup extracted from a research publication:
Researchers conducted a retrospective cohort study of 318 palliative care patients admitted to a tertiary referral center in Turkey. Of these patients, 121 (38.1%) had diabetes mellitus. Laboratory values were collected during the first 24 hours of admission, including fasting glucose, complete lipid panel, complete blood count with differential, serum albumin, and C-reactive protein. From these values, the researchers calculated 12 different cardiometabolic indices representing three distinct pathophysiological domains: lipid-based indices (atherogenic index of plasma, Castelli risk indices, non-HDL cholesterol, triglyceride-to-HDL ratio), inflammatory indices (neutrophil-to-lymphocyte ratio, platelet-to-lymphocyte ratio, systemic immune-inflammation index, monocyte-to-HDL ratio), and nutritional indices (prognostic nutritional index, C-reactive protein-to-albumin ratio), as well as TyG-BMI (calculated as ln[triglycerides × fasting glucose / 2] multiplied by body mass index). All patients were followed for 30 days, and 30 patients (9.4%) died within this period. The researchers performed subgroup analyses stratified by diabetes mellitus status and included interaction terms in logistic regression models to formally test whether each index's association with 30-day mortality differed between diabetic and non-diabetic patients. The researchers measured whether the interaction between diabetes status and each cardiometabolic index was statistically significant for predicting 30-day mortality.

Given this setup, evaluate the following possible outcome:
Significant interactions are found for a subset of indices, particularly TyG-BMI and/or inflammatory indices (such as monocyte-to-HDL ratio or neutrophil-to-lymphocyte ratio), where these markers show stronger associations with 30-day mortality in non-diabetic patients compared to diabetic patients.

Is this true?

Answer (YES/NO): NO